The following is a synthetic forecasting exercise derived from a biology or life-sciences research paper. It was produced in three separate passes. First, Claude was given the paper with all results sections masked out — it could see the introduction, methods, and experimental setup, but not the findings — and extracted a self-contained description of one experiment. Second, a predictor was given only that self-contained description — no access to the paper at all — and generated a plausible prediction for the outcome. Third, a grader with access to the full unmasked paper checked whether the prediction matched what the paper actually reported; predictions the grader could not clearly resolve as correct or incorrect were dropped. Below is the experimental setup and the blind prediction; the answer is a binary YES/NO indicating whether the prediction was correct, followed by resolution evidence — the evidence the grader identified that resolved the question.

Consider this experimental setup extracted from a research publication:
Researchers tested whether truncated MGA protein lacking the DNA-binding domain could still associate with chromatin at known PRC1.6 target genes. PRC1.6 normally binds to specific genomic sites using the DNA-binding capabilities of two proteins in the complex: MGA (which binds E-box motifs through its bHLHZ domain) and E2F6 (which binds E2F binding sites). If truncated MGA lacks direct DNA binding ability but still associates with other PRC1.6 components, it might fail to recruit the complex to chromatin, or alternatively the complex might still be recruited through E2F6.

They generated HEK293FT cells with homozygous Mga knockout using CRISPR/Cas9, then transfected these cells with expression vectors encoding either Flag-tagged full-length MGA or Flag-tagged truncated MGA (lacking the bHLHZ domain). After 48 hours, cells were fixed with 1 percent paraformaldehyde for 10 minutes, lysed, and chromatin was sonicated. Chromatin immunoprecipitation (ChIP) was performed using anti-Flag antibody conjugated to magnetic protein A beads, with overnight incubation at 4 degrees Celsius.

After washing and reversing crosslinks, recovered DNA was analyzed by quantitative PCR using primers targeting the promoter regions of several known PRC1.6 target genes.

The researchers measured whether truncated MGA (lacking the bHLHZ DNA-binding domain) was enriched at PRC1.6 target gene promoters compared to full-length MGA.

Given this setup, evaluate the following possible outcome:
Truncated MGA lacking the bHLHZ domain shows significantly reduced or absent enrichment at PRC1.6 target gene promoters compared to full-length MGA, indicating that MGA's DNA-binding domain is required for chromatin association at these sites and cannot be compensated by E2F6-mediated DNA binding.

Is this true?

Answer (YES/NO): NO